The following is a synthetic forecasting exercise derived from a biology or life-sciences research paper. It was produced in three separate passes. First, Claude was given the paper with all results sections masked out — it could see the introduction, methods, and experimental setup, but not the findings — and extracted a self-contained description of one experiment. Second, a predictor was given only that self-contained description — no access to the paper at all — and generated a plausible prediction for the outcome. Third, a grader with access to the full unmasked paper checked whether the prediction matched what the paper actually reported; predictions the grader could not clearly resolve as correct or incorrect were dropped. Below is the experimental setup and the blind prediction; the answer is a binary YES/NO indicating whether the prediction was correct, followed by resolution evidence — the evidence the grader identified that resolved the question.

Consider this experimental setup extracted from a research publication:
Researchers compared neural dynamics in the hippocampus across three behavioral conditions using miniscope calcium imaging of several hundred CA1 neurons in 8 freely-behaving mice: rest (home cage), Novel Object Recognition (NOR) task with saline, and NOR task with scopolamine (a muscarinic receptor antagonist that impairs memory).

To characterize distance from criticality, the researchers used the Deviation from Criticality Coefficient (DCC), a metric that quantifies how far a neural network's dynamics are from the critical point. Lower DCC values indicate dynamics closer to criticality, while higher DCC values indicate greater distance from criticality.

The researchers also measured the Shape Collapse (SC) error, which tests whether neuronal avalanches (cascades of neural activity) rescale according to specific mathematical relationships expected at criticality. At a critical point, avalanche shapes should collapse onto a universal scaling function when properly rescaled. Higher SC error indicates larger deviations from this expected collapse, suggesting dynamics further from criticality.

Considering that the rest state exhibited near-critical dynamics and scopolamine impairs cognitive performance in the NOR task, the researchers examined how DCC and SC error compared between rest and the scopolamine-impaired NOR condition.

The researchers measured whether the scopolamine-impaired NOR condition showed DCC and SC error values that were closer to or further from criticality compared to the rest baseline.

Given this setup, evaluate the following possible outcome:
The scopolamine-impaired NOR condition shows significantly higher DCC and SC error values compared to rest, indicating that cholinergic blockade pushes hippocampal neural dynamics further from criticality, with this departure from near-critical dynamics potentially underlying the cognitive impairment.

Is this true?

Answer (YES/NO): NO